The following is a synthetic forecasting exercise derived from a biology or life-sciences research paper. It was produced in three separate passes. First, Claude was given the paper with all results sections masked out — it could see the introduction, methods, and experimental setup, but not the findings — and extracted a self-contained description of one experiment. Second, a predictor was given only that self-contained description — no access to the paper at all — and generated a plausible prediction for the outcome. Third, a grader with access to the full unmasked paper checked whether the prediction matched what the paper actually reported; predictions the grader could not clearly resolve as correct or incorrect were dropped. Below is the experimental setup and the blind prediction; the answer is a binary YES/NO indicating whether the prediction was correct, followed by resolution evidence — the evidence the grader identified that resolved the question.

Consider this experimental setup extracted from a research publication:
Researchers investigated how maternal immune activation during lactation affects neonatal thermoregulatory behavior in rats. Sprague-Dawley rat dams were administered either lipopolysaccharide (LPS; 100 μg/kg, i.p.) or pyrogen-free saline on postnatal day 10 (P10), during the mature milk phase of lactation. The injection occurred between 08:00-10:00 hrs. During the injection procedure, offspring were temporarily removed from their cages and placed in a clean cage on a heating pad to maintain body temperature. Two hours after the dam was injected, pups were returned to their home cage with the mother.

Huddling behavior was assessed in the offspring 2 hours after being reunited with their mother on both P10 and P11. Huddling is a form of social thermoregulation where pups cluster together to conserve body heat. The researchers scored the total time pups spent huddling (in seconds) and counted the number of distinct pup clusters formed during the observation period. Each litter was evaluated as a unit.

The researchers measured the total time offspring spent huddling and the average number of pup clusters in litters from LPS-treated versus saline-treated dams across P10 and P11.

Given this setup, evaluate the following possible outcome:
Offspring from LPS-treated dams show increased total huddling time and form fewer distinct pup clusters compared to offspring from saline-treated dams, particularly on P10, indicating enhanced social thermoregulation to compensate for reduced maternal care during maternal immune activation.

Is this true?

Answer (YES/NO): NO